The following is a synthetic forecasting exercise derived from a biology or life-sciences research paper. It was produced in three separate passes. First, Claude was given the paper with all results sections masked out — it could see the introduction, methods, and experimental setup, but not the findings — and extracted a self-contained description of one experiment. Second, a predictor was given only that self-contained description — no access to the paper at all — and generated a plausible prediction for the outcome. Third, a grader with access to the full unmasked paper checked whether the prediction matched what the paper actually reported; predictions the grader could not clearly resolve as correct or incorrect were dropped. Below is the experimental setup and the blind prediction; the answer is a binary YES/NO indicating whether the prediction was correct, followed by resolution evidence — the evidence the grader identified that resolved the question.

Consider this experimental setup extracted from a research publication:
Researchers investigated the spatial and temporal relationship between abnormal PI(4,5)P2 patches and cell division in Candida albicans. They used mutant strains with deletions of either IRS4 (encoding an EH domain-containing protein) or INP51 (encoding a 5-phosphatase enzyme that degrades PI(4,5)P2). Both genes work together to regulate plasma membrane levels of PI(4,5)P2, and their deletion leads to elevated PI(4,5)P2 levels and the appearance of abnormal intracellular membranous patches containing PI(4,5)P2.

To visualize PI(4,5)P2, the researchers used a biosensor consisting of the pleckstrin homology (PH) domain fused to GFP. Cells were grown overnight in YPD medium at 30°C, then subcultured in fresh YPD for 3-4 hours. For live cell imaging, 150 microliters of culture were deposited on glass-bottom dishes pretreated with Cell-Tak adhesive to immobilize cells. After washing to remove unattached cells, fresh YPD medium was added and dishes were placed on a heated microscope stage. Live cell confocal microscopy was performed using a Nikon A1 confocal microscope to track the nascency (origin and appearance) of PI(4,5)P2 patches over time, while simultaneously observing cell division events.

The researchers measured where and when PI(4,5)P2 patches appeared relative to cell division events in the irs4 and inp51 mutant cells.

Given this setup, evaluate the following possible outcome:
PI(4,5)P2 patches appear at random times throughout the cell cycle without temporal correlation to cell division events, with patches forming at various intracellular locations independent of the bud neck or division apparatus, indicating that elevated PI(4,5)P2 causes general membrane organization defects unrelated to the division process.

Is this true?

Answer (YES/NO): NO